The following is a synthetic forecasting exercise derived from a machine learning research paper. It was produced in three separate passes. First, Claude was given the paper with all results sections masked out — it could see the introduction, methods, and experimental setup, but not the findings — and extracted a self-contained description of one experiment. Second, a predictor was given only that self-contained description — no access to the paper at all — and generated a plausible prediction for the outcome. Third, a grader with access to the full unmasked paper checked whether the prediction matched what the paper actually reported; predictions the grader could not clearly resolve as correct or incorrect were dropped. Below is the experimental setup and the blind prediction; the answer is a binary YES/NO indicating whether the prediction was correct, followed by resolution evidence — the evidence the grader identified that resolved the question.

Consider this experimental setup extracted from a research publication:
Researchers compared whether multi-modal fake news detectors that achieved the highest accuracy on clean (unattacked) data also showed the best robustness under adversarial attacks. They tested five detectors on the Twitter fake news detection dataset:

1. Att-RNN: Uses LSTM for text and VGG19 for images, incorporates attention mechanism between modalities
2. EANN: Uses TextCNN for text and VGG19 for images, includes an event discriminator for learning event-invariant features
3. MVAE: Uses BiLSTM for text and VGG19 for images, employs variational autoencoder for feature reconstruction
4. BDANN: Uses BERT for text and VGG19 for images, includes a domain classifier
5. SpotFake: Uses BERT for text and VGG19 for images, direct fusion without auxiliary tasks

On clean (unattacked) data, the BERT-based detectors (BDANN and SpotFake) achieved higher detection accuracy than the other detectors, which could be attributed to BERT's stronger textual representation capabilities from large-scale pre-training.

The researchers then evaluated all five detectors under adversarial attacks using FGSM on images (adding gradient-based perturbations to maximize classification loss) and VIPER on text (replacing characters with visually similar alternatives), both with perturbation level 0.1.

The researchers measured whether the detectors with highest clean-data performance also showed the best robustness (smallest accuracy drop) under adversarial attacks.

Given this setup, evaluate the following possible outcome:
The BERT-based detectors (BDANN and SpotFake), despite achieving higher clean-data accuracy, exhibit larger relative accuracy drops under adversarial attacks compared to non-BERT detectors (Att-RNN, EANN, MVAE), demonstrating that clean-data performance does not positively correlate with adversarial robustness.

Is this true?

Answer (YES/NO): YES